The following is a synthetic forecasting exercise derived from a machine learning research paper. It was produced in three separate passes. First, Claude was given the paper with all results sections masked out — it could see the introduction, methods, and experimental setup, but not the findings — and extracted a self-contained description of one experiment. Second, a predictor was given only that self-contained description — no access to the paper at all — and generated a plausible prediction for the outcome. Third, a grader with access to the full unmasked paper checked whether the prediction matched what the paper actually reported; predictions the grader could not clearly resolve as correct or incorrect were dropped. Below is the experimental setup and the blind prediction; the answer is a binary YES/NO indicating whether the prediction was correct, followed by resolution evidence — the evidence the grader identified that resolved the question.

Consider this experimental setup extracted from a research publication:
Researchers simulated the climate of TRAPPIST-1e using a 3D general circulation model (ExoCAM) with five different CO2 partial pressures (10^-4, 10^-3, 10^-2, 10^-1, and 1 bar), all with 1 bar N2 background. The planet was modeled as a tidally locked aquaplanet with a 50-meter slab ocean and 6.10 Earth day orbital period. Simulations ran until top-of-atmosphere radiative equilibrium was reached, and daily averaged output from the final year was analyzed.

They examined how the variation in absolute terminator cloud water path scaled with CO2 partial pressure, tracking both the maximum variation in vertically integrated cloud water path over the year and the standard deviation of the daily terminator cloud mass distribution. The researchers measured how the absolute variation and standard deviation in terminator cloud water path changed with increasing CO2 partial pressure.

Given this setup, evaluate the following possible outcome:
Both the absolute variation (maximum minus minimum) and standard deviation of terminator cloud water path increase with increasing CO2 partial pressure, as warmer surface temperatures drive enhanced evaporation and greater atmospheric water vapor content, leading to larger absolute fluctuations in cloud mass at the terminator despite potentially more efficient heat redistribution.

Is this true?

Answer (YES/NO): YES